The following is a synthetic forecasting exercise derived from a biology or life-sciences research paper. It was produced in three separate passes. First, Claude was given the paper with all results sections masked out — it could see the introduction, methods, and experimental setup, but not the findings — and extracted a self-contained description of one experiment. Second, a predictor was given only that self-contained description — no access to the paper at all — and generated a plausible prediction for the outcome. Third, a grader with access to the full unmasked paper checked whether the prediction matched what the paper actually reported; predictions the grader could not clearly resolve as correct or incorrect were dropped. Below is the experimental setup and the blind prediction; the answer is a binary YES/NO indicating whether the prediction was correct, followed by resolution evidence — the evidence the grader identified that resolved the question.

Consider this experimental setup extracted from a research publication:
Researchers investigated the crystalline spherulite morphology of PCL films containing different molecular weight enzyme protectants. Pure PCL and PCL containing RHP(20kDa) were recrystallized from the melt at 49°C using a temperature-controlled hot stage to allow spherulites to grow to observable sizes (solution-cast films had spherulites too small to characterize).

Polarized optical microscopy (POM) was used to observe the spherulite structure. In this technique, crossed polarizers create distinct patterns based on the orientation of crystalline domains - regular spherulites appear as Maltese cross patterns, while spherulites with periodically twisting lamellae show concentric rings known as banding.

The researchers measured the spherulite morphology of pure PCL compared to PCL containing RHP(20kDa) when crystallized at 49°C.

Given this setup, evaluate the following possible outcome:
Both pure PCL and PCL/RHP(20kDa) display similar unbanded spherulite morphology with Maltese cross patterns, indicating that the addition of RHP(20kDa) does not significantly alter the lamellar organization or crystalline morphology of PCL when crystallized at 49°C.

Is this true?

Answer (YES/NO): NO